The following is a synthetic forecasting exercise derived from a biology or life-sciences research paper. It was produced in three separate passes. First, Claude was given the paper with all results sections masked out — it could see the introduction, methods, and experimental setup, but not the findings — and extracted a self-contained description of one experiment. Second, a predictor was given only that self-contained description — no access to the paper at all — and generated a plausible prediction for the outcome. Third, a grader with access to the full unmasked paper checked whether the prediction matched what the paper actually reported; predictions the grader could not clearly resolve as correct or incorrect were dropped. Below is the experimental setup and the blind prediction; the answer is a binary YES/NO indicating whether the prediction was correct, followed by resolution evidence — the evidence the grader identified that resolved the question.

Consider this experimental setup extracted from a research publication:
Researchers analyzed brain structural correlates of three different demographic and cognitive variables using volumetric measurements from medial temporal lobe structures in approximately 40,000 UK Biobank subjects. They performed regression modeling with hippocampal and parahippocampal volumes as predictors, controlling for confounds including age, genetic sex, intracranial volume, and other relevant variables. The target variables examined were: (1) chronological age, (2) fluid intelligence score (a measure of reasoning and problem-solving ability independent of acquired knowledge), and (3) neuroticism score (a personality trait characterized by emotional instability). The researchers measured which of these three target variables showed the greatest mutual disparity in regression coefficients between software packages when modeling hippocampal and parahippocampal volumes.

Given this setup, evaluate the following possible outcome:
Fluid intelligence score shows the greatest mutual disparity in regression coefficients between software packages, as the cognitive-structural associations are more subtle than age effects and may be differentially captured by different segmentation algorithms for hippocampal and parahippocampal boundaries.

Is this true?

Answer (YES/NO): NO